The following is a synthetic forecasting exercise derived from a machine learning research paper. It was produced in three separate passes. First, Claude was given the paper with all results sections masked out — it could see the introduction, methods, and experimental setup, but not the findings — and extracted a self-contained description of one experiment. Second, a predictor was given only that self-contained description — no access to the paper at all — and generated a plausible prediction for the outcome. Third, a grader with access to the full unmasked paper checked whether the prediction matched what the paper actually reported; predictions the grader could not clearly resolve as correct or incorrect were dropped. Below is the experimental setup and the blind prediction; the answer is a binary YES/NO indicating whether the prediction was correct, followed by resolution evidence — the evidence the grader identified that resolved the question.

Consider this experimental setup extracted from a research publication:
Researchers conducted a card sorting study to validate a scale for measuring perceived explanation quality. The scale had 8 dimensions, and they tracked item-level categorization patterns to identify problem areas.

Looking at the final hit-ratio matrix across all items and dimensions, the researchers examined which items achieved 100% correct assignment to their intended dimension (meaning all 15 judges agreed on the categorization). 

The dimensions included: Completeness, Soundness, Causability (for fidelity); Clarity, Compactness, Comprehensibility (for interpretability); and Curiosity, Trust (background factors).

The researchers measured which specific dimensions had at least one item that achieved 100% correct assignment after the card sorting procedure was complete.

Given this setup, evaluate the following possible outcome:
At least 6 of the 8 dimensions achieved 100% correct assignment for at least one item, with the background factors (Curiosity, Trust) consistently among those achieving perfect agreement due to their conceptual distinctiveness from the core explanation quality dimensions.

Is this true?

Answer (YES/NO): NO